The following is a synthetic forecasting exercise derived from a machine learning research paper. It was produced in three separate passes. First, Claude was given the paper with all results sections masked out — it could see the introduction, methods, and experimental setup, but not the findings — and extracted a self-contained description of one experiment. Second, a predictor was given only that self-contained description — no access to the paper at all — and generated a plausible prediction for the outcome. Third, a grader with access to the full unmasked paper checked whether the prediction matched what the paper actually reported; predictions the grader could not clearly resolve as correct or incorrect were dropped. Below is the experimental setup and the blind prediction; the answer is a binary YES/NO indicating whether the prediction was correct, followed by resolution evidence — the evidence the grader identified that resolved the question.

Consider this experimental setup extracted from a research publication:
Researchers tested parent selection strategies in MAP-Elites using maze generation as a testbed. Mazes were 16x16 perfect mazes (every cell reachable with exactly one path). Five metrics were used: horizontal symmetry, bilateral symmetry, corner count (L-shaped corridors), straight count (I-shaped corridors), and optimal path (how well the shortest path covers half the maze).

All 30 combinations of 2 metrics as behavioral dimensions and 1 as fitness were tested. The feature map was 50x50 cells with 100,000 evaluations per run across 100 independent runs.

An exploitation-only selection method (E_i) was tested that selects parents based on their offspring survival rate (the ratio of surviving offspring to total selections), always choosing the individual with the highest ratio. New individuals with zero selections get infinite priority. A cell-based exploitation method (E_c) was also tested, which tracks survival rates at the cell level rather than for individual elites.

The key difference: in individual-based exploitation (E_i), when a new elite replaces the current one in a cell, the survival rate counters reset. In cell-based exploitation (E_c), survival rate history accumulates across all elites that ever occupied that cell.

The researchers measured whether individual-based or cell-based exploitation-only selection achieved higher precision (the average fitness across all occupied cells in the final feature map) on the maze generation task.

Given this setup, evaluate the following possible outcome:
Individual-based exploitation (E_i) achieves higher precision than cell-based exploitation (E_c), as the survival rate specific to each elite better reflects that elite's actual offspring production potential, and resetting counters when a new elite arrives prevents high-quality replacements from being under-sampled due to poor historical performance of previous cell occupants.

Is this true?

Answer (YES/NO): NO